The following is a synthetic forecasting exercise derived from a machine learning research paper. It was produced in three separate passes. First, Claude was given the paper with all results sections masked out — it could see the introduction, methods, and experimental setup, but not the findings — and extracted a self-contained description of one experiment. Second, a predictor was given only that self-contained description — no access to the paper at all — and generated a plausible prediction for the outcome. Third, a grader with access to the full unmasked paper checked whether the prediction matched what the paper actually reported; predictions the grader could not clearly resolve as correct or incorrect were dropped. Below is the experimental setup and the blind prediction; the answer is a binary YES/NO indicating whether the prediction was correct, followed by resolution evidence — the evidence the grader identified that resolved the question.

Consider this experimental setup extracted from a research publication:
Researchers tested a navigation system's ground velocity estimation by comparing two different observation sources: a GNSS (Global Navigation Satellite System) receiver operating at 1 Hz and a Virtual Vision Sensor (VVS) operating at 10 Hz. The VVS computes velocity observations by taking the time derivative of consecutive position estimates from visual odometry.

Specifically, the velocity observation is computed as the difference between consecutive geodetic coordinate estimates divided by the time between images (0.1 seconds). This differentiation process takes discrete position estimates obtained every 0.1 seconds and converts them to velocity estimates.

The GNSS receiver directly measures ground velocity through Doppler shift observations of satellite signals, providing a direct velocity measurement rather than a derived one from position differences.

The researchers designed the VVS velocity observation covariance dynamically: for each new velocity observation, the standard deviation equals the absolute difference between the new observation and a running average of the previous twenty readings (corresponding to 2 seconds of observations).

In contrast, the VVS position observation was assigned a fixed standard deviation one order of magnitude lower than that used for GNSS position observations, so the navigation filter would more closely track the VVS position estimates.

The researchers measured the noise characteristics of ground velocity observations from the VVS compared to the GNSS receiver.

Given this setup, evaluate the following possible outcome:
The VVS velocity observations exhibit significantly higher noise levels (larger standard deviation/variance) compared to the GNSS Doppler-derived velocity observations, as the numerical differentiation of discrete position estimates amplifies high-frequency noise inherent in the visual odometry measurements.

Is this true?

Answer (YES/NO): YES